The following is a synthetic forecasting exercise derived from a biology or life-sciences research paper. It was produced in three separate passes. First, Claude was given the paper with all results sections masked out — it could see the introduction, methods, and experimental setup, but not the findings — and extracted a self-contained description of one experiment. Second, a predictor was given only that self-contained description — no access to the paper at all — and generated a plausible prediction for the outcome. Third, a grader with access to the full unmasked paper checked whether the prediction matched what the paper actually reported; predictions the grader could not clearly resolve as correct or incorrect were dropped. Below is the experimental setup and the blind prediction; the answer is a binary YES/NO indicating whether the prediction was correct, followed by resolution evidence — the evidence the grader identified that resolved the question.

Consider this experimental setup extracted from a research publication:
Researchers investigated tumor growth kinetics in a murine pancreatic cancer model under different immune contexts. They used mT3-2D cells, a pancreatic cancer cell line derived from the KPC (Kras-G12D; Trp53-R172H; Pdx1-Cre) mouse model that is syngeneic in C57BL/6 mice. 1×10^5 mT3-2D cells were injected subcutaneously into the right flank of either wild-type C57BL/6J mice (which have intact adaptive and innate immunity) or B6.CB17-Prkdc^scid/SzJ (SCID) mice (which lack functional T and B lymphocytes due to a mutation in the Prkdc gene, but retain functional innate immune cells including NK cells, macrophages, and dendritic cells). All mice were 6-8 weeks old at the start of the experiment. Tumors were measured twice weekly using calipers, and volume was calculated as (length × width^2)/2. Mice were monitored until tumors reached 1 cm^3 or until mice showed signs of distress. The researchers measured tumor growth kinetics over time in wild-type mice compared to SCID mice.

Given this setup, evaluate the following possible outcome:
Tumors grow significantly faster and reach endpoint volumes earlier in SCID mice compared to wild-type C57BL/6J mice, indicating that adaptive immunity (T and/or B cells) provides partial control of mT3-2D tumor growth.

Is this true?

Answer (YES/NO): YES